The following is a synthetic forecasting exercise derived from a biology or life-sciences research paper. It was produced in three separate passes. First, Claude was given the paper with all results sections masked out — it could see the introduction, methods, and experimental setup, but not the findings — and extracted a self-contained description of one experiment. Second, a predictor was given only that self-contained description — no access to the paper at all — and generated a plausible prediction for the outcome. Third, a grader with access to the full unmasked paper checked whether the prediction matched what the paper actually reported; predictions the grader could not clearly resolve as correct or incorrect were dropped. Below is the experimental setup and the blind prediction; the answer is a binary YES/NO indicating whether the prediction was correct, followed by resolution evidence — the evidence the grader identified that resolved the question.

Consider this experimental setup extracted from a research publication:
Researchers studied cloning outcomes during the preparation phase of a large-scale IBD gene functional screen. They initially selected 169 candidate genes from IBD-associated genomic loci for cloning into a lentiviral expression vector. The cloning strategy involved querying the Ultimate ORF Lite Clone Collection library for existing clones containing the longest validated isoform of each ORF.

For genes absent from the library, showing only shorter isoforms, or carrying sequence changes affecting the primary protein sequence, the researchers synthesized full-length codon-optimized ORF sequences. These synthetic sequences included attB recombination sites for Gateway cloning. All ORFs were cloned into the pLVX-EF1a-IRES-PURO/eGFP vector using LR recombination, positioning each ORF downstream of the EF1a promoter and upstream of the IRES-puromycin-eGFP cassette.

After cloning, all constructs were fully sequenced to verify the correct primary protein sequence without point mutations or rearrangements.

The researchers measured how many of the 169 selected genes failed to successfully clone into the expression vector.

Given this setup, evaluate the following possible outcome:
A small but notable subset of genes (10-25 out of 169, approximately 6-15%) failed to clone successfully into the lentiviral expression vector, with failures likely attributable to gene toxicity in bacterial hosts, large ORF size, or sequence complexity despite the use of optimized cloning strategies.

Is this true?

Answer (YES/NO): YES